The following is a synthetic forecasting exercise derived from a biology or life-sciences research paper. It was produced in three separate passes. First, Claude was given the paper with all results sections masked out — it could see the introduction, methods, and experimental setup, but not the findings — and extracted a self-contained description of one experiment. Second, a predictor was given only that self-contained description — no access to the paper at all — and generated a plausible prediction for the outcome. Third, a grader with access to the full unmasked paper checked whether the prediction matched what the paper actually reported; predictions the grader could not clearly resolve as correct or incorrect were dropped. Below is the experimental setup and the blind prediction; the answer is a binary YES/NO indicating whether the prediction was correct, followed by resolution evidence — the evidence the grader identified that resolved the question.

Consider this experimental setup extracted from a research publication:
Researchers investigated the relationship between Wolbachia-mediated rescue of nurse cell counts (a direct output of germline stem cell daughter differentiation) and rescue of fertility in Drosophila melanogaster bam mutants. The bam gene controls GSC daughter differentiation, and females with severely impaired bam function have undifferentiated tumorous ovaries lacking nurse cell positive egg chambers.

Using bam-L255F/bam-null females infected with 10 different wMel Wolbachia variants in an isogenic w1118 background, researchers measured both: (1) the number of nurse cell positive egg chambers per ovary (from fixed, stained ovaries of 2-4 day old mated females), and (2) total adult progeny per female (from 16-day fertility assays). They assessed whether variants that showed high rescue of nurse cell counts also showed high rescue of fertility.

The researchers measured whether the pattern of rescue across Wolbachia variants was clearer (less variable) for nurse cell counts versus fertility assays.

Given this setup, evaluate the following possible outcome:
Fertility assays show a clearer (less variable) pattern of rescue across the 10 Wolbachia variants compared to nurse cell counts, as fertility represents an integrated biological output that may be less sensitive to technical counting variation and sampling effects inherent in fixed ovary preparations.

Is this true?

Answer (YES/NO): NO